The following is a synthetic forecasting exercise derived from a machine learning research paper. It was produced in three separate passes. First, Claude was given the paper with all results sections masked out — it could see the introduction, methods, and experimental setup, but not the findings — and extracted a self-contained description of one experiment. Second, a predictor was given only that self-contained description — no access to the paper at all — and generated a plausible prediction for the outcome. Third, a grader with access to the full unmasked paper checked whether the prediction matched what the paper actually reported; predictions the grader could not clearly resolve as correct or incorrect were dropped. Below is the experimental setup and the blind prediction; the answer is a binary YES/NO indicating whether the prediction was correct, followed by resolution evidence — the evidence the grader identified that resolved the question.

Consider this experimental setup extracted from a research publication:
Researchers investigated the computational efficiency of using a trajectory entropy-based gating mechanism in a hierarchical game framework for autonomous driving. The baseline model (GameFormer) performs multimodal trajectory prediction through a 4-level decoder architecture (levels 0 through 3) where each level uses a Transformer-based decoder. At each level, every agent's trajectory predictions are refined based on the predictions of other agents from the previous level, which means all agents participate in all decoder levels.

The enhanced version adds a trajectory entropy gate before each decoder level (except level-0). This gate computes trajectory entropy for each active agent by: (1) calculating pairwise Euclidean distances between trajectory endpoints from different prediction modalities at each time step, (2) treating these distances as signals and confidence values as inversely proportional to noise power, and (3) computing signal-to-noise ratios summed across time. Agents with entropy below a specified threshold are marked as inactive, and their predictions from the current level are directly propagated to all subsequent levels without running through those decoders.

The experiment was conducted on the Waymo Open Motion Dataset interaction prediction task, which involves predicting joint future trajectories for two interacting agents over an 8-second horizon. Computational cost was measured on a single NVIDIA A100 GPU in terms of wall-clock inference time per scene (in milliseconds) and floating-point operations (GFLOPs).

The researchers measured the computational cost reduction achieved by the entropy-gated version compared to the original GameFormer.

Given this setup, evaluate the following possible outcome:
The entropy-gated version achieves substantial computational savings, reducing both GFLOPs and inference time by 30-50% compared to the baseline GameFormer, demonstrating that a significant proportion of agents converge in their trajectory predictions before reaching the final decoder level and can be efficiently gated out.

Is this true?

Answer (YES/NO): NO